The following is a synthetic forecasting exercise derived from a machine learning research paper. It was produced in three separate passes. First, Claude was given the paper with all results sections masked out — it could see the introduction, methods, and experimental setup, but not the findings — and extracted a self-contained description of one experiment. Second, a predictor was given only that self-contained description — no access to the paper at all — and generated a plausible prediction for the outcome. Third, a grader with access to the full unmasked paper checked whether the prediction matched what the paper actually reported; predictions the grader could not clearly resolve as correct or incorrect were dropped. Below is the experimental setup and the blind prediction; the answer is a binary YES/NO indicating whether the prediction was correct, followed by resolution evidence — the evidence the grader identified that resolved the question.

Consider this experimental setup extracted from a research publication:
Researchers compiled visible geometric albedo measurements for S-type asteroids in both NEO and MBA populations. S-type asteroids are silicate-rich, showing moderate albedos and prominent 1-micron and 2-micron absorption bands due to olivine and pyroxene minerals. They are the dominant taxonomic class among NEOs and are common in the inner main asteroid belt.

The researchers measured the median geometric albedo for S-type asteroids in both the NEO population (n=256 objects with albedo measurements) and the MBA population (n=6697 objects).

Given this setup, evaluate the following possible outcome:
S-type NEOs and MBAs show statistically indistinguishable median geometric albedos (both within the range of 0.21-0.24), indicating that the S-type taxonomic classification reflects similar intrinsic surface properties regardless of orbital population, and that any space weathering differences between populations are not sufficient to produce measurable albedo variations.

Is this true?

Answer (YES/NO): NO